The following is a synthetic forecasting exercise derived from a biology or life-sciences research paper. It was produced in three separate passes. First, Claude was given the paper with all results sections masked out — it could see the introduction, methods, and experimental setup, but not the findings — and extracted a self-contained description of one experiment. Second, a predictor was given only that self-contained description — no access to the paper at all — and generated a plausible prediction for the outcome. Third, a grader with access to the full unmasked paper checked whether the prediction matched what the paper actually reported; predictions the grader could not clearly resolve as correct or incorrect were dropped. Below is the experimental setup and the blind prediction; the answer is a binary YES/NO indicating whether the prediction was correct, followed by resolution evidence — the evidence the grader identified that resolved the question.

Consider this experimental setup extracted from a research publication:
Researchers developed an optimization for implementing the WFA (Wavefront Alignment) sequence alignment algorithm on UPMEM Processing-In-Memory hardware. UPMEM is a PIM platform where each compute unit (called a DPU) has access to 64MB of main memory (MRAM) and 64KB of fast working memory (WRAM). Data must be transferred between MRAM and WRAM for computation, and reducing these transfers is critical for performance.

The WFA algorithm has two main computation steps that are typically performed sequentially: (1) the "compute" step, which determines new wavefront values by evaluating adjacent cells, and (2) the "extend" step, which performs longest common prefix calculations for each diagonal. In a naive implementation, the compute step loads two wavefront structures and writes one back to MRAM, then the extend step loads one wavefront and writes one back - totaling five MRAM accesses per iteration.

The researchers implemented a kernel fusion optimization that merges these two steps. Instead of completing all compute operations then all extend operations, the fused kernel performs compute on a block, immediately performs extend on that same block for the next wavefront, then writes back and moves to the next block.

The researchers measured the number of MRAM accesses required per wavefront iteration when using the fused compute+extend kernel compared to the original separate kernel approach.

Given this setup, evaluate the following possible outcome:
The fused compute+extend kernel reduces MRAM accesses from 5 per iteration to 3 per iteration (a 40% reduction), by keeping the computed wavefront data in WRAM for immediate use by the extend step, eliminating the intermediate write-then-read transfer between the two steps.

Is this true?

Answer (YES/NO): YES